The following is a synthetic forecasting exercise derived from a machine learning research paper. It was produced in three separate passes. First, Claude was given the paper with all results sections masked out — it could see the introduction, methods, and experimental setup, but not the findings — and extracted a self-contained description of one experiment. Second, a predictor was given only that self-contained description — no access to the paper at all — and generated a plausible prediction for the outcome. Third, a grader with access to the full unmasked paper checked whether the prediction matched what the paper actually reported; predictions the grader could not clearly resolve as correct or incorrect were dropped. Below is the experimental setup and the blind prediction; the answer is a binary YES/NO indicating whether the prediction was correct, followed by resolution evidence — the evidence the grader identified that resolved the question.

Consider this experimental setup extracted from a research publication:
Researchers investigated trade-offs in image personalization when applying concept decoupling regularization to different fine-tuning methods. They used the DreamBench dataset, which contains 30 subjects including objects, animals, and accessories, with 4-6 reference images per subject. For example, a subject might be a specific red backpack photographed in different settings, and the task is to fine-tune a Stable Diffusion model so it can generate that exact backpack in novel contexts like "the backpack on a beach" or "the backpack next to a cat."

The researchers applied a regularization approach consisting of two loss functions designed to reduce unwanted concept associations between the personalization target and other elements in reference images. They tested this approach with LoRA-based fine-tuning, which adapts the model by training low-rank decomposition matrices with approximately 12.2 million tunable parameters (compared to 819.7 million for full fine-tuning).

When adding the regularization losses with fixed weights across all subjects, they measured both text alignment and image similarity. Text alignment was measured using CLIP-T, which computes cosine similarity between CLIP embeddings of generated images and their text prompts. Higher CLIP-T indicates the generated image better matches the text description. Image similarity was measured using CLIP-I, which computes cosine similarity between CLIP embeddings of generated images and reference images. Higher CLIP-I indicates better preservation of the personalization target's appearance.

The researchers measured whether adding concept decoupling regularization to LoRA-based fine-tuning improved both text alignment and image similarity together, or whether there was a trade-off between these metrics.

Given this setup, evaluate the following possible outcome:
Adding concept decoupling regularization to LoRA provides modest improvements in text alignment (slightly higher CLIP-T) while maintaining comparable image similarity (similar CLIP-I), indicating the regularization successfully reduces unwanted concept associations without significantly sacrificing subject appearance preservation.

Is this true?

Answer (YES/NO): NO